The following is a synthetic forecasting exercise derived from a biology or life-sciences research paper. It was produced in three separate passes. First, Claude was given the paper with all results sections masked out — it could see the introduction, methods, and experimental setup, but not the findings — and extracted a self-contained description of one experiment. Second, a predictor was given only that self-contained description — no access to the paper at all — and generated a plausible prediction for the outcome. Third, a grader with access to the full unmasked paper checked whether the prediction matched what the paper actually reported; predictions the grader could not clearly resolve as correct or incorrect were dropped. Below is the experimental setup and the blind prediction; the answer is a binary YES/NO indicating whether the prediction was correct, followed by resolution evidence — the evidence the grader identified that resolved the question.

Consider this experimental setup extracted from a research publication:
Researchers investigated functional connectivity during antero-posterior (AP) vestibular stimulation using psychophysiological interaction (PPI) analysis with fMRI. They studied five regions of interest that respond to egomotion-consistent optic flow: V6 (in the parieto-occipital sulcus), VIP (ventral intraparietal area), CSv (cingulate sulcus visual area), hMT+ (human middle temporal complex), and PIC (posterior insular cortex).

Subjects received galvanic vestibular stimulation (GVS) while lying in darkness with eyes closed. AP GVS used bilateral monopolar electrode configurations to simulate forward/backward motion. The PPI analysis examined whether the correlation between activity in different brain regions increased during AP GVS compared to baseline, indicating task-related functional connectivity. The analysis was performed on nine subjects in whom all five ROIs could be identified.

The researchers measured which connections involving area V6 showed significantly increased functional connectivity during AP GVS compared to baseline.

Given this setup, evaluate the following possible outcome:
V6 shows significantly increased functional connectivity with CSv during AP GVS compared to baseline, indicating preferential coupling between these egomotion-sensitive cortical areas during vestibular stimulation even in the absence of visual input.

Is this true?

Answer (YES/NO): YES